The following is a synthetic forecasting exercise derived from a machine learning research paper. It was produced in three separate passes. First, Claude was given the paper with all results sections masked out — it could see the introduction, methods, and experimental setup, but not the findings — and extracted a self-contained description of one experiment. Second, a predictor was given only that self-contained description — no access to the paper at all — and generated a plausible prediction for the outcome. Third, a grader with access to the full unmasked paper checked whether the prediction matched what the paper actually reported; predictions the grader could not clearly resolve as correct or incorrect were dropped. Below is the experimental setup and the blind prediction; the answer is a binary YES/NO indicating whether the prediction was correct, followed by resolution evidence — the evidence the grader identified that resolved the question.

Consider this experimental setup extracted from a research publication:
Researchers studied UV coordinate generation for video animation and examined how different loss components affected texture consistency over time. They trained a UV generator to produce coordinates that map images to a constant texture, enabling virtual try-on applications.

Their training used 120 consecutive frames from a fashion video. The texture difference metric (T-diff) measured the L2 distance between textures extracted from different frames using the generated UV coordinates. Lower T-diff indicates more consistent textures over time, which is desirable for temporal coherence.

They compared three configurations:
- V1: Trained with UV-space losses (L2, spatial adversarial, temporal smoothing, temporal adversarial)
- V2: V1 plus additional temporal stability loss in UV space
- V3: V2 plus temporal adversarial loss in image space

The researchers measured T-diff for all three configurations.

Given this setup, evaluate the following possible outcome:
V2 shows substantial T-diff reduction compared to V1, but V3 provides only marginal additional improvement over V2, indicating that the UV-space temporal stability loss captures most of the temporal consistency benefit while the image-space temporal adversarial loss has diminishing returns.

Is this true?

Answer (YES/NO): NO